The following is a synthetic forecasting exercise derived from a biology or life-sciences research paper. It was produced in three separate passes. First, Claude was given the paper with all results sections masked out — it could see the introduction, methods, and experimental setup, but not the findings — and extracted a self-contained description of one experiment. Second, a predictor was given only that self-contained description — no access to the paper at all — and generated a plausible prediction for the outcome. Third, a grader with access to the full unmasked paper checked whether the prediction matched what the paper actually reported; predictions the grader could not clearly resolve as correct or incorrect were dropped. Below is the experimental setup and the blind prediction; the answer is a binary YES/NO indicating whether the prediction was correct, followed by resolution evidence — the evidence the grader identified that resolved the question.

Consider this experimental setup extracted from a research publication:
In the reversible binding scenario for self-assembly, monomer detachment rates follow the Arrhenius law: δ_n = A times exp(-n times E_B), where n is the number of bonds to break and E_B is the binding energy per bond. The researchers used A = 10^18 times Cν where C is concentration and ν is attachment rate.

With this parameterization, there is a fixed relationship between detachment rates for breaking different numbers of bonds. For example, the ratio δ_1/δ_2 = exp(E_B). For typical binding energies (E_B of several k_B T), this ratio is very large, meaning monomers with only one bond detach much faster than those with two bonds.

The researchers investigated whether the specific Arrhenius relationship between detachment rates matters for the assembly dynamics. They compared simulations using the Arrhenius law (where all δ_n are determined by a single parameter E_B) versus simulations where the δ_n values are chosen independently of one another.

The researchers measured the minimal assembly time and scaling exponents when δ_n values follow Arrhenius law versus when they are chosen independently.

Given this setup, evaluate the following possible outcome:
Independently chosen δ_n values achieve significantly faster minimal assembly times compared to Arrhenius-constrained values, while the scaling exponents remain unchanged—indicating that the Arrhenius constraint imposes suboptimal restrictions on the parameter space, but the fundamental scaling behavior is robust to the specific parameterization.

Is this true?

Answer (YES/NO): NO